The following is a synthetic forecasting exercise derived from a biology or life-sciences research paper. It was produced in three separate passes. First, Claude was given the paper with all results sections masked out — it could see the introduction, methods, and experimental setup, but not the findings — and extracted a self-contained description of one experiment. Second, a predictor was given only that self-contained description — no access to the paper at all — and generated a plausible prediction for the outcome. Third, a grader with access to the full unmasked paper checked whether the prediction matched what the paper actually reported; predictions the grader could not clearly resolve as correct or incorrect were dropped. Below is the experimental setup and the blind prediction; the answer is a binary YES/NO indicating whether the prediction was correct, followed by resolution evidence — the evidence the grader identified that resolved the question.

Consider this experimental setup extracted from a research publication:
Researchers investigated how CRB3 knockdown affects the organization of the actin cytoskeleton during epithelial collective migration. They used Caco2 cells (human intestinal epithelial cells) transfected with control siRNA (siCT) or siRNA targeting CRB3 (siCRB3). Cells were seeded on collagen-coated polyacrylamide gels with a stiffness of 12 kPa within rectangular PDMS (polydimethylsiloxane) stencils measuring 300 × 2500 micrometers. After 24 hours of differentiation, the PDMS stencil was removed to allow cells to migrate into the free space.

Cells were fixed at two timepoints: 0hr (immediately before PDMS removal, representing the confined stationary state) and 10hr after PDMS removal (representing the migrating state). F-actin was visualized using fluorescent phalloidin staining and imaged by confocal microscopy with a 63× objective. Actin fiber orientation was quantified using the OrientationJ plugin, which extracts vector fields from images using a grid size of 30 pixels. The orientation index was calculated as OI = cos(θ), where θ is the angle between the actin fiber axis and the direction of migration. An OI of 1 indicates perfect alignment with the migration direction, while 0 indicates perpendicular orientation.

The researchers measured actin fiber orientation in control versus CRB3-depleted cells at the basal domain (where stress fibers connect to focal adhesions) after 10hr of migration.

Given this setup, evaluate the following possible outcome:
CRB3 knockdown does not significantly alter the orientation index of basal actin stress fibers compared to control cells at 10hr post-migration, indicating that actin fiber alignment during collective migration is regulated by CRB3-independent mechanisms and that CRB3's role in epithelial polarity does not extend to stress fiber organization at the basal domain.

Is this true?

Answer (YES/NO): NO